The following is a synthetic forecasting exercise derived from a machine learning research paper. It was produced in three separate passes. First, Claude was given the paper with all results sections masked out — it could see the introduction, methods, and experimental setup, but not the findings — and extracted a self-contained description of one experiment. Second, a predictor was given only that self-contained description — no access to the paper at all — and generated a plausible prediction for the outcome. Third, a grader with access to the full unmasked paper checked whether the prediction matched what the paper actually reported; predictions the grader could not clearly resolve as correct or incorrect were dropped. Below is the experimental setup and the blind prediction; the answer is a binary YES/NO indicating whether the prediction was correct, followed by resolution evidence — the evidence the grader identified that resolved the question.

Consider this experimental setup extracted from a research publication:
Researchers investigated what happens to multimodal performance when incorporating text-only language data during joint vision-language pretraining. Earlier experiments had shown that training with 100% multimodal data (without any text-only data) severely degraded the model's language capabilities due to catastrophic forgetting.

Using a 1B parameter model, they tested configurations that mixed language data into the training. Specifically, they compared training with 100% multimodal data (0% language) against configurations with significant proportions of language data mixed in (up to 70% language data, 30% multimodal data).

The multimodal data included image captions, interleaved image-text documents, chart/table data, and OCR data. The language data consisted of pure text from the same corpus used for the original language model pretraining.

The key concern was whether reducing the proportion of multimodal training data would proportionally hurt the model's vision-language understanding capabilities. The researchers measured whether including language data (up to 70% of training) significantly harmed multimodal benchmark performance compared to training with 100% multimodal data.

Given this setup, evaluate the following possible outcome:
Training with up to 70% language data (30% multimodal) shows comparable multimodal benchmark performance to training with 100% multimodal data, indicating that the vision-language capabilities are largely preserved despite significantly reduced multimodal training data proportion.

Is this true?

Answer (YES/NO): YES